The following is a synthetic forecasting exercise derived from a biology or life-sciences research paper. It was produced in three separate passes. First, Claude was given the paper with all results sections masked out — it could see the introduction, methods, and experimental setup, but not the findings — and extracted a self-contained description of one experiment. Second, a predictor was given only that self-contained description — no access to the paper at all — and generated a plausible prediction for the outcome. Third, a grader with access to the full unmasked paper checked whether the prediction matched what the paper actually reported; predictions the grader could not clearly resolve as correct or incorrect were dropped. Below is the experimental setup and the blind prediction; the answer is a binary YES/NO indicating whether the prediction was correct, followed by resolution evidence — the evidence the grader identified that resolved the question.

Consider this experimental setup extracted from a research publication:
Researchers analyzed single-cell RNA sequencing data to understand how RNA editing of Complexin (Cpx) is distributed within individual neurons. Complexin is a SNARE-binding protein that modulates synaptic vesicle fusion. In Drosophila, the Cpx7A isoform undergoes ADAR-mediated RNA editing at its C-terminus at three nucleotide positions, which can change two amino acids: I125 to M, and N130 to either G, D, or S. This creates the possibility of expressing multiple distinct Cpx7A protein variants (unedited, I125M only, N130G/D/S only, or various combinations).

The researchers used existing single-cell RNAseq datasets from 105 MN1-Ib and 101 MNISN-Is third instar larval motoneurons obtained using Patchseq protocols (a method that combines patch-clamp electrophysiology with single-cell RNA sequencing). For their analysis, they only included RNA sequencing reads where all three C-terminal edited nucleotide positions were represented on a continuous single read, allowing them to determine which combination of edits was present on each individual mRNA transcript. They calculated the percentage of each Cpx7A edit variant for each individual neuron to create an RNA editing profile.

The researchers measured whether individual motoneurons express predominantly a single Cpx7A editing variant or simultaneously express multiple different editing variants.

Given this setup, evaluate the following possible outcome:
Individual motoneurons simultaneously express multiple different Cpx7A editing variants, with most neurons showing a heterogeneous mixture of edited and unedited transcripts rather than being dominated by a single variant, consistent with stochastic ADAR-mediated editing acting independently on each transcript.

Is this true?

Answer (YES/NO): YES